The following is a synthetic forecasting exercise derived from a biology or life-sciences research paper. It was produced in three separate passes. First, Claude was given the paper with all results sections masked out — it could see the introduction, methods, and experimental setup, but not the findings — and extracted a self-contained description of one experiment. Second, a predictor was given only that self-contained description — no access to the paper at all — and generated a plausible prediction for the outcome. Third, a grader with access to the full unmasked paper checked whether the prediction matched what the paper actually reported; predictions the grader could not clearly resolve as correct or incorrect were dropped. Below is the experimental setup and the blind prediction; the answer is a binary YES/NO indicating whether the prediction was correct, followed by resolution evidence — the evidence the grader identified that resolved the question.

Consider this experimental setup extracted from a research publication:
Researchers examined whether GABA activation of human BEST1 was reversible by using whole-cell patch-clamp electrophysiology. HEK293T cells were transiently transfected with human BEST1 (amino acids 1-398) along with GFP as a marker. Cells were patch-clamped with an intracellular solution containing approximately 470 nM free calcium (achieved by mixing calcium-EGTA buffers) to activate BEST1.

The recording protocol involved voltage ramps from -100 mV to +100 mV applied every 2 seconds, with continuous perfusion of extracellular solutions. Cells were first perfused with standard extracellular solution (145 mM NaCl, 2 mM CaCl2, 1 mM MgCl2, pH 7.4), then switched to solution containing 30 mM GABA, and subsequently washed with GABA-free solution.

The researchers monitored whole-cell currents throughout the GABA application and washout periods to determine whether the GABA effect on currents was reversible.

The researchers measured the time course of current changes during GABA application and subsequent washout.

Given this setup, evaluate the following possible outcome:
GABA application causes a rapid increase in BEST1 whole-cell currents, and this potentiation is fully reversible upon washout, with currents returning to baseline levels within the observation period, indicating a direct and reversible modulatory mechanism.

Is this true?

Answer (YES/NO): YES